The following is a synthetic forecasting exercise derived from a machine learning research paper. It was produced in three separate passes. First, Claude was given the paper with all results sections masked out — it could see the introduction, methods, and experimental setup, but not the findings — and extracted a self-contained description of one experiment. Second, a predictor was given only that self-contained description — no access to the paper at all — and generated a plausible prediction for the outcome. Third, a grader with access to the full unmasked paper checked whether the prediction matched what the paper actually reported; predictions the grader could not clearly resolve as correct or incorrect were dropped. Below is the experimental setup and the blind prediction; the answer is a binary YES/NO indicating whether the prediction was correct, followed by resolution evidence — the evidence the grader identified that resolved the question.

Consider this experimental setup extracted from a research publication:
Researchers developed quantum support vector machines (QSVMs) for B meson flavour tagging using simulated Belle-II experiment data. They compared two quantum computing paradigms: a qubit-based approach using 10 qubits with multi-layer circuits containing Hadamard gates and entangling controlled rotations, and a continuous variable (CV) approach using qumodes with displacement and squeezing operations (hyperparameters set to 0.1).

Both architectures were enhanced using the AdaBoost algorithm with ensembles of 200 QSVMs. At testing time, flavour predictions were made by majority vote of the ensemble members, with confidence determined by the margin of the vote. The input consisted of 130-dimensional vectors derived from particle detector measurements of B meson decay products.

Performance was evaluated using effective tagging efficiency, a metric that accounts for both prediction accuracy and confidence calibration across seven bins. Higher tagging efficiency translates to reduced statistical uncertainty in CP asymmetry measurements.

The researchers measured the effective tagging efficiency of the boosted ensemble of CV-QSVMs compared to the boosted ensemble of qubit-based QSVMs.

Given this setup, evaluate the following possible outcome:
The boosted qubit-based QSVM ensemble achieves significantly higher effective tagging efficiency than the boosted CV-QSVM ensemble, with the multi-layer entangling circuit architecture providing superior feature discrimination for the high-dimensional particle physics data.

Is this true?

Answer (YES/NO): NO